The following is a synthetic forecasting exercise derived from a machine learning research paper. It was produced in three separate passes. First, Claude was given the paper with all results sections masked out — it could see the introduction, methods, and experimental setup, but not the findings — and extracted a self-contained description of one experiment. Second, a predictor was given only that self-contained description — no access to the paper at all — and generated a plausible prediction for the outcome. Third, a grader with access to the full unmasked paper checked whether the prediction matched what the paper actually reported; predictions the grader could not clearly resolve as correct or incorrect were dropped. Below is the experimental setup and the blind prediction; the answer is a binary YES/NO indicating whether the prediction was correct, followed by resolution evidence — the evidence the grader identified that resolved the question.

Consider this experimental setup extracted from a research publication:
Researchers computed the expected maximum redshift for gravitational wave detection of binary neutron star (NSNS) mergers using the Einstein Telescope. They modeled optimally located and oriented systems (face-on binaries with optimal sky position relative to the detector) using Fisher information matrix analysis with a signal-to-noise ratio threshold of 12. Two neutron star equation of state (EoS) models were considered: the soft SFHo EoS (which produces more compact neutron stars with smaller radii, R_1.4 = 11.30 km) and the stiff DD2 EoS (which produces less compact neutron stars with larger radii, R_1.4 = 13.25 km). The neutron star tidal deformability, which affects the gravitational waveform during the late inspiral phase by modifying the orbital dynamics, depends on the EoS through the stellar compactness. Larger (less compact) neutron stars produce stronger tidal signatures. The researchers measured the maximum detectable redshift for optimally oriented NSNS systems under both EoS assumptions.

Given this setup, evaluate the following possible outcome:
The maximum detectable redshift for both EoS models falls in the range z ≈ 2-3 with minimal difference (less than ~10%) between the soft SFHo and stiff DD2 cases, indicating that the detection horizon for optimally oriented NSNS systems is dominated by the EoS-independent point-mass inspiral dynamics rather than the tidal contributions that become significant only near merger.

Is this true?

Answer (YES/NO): NO